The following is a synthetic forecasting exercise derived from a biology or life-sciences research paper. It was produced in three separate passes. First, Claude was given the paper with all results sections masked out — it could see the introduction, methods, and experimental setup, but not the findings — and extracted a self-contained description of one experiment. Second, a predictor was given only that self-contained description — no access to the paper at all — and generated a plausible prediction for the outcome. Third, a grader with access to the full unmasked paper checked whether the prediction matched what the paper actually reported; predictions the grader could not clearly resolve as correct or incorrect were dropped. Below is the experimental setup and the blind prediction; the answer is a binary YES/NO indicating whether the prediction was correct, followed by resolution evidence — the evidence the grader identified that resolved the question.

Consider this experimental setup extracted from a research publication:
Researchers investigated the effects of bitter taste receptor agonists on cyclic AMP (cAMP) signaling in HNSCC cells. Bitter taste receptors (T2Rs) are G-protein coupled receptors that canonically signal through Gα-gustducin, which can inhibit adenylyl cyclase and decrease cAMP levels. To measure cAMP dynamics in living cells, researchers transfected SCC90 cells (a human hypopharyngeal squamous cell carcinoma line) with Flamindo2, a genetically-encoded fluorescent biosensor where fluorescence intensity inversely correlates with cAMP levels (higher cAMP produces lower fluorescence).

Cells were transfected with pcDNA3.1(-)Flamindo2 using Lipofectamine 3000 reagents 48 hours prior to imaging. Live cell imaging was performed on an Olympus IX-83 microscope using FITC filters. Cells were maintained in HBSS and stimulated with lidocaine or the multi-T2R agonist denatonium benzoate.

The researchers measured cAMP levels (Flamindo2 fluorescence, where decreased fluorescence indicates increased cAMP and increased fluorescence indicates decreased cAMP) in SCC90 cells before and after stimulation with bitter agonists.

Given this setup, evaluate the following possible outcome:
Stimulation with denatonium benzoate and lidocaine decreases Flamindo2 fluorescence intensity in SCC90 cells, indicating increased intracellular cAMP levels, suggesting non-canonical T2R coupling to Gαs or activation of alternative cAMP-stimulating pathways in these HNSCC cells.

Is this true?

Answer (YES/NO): NO